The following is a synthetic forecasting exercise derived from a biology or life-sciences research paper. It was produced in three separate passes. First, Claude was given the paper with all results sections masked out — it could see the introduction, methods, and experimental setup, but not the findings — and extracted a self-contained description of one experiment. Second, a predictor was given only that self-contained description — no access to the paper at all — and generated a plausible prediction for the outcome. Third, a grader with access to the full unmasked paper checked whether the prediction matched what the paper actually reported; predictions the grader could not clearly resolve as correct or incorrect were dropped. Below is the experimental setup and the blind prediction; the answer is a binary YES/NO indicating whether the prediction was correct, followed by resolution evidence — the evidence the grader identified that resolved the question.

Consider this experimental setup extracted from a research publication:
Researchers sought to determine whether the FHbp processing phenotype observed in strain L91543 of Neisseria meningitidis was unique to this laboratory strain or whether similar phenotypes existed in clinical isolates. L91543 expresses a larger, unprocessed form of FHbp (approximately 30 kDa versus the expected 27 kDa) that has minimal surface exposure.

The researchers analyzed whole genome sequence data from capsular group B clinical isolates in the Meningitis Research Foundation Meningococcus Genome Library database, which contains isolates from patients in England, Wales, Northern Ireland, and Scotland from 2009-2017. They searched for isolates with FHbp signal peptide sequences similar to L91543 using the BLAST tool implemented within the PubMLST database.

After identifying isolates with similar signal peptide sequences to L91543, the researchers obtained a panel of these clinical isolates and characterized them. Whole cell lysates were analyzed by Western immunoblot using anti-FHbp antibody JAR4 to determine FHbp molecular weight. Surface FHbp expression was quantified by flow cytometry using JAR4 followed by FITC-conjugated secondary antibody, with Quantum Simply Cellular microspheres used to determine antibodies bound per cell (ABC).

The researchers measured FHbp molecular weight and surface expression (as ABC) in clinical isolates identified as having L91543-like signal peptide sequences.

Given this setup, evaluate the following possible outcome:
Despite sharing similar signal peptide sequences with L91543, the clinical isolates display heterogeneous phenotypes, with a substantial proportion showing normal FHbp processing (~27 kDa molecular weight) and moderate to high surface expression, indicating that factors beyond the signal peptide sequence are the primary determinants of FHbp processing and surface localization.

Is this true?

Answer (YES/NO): NO